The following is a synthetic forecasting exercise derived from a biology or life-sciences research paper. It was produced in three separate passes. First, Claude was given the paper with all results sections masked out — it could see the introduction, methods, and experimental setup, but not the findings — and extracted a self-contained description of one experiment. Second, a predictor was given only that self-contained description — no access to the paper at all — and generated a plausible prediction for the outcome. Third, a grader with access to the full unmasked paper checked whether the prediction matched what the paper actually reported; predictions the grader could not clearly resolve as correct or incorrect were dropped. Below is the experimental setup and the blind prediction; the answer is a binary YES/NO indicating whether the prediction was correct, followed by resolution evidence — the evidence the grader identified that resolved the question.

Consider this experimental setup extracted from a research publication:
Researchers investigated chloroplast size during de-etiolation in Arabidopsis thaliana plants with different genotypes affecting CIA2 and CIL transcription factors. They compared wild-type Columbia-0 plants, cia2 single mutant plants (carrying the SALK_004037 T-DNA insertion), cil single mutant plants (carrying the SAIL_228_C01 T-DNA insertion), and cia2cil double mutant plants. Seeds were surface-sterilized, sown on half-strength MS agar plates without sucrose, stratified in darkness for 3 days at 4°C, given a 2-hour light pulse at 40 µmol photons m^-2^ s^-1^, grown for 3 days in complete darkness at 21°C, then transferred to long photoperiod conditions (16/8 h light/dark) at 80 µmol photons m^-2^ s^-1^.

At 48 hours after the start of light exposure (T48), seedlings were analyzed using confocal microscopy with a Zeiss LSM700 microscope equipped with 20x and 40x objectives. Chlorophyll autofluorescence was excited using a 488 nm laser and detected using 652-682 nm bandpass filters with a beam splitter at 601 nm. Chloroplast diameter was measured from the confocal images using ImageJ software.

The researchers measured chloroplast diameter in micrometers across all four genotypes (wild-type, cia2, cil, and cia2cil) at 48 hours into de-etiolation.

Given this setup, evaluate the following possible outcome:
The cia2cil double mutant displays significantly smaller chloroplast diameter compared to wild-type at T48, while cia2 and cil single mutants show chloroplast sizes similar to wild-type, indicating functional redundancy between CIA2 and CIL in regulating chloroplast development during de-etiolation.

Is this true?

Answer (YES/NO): YES